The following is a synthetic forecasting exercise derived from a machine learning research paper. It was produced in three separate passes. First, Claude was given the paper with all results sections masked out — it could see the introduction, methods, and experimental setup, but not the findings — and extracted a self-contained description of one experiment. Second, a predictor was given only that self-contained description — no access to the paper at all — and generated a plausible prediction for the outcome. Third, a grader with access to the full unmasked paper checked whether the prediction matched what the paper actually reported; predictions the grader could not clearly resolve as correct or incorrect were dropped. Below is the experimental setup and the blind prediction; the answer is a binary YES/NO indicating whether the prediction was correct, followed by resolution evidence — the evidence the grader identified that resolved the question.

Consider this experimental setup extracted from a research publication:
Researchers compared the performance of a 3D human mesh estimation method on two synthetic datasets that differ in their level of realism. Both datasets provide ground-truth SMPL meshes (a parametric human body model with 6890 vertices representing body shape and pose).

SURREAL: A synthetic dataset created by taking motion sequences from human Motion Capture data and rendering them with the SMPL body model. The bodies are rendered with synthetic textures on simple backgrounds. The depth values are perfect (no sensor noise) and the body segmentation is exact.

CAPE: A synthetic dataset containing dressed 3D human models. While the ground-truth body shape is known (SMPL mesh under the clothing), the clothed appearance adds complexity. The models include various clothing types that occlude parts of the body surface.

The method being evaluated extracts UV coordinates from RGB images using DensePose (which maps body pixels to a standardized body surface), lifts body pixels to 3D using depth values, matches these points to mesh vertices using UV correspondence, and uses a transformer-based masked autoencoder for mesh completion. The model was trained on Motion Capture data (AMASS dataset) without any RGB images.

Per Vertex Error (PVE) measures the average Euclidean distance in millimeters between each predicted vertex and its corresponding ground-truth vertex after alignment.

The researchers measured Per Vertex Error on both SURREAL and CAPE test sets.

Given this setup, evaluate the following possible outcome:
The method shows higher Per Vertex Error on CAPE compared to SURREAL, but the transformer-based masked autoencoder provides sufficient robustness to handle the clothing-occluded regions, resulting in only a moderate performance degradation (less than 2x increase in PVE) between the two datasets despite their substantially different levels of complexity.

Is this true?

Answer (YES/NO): NO